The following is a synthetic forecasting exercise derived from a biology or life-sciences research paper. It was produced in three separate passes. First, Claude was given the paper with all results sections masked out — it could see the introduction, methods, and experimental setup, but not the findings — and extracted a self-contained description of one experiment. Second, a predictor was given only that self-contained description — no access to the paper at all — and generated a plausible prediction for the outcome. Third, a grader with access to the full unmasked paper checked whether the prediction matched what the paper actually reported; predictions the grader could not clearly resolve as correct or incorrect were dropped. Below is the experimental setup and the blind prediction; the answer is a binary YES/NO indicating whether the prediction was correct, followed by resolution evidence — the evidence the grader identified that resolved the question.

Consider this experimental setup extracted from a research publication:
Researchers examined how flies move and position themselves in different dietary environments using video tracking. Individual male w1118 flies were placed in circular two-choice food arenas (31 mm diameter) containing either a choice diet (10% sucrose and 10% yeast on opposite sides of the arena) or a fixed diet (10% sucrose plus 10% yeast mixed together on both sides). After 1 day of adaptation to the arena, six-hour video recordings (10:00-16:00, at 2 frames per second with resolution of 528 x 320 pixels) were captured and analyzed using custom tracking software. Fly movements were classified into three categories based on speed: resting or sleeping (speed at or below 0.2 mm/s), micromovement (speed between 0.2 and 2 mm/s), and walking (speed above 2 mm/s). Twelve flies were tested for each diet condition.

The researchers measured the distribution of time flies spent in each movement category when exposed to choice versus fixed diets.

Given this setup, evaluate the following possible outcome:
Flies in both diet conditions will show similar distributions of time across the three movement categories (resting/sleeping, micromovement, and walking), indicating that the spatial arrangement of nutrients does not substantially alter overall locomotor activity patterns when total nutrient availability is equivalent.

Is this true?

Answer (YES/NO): NO